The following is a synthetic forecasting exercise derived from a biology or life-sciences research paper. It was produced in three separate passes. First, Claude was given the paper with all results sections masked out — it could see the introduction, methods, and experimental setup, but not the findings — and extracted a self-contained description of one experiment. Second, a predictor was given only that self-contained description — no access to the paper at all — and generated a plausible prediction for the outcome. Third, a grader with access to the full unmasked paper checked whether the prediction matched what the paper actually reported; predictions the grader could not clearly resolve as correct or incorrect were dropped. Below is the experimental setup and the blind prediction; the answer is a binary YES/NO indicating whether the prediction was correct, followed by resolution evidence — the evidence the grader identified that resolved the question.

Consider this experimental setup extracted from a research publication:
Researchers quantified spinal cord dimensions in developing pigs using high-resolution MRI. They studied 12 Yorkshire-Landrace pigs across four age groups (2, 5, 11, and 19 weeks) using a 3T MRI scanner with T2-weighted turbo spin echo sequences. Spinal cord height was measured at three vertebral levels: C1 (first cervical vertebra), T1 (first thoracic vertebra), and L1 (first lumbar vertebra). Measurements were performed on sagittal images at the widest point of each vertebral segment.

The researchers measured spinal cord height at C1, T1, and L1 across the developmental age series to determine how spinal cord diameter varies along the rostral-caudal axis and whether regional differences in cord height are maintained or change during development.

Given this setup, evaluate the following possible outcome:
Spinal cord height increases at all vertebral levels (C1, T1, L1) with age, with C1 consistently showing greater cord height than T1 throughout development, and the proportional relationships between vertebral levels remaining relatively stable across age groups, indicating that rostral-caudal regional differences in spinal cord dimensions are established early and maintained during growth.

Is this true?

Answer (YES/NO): NO